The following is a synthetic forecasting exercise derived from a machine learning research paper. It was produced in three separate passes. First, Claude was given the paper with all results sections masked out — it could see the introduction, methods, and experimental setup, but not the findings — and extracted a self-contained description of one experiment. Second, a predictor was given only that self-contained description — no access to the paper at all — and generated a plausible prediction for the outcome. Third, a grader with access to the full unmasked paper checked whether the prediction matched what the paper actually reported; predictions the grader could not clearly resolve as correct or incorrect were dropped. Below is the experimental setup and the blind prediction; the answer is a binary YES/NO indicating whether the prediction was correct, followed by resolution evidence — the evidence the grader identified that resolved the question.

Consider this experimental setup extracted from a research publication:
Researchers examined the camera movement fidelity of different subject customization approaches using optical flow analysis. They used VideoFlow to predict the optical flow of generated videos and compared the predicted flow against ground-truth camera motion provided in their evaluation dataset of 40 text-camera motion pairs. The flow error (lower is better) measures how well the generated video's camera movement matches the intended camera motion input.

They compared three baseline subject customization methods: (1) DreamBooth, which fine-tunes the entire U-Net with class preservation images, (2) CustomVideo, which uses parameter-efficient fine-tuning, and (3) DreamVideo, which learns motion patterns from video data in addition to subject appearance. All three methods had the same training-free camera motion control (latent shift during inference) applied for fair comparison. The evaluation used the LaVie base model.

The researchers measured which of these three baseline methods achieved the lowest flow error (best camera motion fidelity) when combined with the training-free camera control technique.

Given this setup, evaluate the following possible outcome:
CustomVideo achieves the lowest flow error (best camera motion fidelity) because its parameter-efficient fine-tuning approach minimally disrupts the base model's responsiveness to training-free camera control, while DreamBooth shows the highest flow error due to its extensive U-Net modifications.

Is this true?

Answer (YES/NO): NO